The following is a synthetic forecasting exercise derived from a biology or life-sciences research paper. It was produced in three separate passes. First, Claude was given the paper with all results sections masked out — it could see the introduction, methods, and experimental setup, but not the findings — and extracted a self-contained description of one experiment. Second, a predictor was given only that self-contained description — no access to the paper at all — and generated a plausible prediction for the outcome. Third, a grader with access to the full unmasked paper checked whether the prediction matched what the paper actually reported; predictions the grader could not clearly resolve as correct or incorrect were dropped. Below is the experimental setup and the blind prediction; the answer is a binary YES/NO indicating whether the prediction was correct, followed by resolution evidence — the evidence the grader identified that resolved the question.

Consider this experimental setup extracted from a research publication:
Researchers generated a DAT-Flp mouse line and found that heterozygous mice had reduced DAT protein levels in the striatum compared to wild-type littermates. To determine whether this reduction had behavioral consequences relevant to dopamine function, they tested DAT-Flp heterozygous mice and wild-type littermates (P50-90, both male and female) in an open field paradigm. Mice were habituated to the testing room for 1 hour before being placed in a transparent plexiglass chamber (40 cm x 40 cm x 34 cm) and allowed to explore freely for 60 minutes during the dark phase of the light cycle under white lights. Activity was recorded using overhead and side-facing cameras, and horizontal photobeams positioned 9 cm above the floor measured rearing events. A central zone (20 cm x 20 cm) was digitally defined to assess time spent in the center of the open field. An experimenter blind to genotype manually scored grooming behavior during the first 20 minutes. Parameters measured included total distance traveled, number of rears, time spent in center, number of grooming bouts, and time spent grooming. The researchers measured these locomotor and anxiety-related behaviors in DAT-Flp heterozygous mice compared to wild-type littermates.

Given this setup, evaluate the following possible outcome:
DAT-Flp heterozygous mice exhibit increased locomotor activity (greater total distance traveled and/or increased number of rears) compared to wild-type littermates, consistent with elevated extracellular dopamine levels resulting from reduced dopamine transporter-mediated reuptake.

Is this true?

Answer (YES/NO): NO